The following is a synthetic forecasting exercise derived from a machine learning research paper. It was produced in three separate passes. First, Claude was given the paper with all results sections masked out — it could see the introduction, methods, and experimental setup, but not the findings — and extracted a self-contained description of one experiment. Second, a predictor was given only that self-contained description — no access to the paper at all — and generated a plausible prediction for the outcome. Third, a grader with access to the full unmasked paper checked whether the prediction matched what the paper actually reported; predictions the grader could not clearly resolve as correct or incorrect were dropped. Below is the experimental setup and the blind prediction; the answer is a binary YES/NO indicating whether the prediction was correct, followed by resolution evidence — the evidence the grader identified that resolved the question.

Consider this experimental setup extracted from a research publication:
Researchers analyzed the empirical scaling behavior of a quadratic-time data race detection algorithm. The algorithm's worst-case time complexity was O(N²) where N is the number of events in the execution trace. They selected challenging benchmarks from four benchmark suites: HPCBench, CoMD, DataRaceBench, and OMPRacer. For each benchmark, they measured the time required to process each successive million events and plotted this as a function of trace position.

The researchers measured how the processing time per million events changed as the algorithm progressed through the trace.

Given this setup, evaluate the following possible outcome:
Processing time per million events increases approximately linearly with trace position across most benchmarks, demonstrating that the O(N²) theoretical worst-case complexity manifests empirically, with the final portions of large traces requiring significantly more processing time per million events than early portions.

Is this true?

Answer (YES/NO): NO